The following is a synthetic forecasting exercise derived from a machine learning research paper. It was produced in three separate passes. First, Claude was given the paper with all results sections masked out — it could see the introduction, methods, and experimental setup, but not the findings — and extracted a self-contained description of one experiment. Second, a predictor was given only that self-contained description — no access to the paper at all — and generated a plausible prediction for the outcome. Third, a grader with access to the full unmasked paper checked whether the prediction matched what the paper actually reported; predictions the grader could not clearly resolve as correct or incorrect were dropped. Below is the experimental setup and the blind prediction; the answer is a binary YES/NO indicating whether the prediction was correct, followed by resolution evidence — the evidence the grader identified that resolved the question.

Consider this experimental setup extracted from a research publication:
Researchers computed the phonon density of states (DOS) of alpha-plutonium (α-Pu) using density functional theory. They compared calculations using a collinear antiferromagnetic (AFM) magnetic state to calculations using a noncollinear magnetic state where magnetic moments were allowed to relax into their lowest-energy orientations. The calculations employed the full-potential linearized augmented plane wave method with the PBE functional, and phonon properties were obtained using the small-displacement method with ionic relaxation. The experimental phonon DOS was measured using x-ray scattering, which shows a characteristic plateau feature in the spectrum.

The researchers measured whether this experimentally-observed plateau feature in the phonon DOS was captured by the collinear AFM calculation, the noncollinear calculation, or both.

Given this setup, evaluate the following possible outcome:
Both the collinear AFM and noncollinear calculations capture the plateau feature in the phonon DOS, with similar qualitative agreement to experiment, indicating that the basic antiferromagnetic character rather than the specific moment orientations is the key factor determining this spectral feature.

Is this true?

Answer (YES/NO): NO